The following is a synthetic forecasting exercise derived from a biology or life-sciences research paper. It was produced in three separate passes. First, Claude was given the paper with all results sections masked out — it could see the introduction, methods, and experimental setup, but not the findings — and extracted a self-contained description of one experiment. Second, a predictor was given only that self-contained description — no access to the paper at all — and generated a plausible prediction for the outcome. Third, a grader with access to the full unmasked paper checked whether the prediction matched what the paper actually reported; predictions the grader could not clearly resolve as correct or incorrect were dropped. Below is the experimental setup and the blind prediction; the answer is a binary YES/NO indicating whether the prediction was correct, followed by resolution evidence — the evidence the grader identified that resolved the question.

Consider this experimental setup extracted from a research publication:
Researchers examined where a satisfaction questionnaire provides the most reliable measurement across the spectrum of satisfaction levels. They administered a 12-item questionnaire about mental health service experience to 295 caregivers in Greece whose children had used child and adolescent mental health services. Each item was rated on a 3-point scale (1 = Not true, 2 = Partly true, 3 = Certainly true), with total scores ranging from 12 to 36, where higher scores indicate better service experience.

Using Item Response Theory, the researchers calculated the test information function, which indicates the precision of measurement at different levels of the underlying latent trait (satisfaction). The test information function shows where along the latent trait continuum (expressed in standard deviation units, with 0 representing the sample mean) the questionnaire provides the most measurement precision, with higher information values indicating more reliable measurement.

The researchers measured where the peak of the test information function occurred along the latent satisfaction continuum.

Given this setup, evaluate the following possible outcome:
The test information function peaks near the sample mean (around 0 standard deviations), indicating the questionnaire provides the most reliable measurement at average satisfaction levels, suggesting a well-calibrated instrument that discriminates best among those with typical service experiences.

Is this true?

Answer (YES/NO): NO